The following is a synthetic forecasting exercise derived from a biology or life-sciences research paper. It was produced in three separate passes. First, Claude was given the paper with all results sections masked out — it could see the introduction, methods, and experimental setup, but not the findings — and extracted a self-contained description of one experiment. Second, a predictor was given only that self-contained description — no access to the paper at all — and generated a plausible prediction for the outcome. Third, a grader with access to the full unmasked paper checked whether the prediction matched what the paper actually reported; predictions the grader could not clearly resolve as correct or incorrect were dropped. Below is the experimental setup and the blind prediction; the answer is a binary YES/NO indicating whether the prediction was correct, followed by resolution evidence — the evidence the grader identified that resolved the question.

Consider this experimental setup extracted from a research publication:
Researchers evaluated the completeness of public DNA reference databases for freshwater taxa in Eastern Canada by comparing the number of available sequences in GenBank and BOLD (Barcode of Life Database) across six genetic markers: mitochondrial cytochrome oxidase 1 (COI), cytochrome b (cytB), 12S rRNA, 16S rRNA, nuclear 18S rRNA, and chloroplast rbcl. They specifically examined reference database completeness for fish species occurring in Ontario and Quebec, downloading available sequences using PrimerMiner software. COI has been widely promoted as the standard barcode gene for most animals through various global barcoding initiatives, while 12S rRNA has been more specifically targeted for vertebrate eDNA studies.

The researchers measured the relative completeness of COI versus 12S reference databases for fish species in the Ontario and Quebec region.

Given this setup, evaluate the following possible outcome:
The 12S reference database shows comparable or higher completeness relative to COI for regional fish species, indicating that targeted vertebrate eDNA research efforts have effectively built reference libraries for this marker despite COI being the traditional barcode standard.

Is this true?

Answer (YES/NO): NO